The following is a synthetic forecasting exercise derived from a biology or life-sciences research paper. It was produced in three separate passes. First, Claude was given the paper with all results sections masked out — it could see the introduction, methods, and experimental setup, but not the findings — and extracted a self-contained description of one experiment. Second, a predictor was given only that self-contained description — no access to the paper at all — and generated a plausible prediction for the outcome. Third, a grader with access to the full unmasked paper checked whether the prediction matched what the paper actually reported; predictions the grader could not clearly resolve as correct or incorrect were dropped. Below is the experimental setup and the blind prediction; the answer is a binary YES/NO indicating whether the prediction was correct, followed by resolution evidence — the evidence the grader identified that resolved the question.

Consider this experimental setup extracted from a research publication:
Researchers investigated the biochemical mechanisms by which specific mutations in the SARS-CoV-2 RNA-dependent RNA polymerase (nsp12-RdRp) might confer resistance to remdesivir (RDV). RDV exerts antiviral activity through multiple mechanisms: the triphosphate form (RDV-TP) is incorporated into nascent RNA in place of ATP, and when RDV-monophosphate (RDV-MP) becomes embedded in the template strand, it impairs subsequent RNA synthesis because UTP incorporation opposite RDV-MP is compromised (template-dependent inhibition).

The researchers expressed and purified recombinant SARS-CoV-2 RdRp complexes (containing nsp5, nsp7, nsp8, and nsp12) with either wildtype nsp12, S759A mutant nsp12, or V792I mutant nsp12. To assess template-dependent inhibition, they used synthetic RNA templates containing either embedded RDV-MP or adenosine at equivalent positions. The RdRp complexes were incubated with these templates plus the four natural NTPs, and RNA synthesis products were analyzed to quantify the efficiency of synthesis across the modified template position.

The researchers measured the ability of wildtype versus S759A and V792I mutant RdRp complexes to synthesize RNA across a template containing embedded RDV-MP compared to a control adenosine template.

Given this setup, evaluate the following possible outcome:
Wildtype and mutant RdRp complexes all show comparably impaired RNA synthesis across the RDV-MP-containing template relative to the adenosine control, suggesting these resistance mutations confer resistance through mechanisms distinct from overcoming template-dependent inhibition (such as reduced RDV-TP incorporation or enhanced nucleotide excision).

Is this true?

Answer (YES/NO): NO